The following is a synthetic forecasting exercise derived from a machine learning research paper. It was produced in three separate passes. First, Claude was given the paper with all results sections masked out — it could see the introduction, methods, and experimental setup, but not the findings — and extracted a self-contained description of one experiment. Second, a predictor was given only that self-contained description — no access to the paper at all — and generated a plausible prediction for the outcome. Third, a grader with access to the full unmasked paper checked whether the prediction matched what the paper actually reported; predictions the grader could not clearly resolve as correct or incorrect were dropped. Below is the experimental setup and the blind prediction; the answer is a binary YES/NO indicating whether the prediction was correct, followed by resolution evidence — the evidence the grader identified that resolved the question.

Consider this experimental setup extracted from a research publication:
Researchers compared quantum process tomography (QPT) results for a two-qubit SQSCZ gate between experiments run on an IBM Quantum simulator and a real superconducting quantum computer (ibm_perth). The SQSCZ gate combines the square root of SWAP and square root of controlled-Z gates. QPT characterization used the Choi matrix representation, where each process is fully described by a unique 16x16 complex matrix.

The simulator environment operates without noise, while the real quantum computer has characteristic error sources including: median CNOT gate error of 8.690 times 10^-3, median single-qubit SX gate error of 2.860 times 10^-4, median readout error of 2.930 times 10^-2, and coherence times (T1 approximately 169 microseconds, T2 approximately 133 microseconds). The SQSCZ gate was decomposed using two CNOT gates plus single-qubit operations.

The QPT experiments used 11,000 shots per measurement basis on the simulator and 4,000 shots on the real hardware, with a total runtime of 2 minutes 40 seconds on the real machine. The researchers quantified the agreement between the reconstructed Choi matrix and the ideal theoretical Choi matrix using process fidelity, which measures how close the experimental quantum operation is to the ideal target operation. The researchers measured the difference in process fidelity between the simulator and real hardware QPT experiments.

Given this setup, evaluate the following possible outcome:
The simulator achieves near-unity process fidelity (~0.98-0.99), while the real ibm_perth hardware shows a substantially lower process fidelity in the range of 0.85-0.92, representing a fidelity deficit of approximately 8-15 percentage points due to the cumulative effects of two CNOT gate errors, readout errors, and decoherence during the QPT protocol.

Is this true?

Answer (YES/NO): NO